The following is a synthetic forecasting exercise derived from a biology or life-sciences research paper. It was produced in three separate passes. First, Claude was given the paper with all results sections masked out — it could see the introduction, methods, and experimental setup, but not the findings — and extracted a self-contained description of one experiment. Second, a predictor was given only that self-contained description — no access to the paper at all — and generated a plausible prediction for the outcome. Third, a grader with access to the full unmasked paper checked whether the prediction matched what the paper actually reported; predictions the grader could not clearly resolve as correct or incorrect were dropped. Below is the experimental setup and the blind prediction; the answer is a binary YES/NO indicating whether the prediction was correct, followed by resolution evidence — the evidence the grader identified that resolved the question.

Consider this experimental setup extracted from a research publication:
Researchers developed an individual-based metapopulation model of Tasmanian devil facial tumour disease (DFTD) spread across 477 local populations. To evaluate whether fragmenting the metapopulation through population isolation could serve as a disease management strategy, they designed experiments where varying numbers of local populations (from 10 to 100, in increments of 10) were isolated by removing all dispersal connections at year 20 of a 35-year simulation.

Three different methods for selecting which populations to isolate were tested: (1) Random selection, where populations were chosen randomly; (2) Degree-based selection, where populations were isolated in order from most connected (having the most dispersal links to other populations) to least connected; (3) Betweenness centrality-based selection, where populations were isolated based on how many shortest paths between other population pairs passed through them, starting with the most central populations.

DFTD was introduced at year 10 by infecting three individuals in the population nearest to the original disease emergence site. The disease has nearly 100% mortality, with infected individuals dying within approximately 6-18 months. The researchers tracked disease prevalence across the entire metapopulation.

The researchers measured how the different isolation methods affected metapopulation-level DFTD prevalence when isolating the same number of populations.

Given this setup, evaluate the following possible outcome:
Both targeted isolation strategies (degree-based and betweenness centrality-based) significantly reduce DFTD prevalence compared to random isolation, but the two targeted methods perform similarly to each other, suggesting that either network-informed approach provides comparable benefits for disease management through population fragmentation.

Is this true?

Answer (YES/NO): NO